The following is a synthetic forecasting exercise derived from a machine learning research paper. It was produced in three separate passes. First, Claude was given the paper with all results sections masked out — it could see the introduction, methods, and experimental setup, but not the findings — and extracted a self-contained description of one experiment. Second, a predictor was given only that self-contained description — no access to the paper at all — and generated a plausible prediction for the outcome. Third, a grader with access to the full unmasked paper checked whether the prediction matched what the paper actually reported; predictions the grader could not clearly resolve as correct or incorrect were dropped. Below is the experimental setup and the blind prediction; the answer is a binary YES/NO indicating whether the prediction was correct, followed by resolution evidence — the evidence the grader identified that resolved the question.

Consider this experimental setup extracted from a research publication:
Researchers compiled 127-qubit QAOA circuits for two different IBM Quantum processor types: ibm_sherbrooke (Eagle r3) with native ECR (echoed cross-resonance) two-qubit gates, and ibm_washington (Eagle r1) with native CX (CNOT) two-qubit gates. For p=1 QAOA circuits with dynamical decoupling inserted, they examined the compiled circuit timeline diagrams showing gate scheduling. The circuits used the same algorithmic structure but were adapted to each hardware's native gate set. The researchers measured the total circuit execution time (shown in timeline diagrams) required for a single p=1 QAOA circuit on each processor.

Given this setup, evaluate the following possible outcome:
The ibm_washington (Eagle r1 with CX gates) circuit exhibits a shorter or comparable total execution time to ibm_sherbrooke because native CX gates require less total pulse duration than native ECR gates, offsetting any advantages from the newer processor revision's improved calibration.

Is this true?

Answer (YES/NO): NO